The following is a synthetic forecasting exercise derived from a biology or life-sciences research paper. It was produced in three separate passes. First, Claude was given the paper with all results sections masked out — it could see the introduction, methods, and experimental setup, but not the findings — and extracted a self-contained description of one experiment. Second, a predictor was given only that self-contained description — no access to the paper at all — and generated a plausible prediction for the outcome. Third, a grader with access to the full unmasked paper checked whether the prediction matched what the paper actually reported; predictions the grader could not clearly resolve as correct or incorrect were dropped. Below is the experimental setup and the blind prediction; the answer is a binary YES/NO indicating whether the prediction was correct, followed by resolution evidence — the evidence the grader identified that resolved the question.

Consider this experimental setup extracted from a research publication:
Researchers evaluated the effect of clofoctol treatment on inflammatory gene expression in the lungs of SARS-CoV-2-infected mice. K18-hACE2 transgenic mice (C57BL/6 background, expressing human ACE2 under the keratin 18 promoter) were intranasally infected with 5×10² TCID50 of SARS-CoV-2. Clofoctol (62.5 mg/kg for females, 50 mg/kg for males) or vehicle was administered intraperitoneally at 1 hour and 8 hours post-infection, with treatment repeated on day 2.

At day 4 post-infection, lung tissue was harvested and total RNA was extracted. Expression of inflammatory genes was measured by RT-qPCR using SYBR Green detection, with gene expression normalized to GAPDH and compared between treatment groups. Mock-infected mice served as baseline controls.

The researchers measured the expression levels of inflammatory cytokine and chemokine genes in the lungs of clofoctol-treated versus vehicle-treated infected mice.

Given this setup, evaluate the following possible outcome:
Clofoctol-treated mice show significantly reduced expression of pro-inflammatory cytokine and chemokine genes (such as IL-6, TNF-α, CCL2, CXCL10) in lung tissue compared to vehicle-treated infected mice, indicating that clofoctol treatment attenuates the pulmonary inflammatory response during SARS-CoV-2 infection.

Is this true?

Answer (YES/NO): YES